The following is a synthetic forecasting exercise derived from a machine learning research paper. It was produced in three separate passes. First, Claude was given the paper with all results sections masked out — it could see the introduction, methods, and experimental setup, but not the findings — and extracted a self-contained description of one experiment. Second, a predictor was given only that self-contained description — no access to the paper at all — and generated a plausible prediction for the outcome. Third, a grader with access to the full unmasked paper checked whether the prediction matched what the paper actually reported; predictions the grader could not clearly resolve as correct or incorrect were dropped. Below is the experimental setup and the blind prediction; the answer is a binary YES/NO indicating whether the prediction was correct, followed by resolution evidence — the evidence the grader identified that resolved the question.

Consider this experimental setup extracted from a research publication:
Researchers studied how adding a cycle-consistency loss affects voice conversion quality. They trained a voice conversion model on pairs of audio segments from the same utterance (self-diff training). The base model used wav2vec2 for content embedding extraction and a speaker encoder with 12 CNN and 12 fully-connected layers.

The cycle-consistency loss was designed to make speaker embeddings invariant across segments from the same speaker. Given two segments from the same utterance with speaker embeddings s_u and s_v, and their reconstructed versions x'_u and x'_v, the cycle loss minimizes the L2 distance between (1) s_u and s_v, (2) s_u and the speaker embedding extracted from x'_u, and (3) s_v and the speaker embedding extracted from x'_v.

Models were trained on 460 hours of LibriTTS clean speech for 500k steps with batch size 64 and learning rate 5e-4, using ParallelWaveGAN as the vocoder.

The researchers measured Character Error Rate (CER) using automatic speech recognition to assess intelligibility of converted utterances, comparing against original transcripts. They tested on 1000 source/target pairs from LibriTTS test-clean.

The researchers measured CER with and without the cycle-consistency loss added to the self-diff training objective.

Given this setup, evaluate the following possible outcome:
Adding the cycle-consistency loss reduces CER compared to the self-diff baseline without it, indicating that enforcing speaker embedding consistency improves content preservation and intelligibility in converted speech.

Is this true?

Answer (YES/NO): YES